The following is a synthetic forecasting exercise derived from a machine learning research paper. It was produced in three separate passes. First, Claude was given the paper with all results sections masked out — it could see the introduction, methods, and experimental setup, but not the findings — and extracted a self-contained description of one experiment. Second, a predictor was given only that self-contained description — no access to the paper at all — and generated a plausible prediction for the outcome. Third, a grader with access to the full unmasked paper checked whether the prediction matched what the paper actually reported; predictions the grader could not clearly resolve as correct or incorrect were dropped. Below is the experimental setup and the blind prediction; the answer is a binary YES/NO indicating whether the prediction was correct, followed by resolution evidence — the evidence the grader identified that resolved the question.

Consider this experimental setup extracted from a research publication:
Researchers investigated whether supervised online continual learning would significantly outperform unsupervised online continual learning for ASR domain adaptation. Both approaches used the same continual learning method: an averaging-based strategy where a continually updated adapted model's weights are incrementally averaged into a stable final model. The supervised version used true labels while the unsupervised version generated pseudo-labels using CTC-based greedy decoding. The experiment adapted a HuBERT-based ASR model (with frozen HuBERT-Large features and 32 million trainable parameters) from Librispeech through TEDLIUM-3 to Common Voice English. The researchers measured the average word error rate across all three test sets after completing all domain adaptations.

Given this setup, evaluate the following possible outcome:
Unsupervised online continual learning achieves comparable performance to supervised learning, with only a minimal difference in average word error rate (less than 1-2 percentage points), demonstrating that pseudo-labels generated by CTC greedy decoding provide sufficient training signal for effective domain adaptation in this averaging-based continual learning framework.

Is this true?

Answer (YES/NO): YES